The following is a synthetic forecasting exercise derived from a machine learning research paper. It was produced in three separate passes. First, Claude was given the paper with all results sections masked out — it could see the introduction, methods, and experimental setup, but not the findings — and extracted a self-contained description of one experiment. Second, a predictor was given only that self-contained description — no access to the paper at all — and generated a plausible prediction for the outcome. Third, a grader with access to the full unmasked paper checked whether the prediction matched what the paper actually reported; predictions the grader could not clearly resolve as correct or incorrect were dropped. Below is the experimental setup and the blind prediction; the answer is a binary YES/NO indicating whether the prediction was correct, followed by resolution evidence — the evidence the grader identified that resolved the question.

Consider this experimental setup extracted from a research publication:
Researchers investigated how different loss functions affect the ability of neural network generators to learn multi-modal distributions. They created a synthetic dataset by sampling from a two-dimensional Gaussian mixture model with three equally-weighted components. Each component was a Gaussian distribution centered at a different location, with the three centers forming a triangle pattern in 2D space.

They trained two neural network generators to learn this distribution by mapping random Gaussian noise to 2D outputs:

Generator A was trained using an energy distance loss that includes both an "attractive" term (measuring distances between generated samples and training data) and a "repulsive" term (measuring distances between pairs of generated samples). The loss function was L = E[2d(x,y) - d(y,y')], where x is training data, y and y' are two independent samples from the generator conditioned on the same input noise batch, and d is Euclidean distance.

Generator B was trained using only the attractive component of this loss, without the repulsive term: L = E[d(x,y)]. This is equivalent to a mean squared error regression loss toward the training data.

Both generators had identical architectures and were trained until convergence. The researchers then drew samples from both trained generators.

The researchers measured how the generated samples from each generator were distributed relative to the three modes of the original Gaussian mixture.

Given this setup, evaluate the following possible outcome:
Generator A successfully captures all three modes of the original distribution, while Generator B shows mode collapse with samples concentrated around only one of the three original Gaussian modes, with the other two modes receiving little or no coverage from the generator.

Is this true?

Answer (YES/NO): NO